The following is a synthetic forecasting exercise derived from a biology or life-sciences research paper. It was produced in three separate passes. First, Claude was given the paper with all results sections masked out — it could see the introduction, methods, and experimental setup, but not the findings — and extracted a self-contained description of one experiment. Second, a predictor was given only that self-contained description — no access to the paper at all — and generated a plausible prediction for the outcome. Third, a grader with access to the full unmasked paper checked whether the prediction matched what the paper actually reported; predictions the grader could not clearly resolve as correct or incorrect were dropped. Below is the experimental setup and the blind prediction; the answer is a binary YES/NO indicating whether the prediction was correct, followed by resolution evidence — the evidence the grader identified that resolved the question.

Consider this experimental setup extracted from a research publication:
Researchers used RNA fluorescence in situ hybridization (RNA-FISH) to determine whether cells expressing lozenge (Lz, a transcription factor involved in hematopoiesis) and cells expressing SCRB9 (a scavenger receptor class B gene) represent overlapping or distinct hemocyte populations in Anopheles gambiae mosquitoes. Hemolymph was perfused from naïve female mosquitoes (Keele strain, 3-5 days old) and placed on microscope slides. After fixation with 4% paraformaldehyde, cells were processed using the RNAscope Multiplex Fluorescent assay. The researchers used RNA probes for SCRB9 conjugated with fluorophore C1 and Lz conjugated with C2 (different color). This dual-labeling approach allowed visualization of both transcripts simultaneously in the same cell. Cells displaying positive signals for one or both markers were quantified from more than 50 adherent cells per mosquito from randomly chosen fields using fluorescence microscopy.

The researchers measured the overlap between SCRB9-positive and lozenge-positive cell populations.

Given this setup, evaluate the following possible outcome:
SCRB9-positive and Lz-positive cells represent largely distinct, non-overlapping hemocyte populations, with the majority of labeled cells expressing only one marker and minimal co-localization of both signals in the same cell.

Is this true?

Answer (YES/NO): YES